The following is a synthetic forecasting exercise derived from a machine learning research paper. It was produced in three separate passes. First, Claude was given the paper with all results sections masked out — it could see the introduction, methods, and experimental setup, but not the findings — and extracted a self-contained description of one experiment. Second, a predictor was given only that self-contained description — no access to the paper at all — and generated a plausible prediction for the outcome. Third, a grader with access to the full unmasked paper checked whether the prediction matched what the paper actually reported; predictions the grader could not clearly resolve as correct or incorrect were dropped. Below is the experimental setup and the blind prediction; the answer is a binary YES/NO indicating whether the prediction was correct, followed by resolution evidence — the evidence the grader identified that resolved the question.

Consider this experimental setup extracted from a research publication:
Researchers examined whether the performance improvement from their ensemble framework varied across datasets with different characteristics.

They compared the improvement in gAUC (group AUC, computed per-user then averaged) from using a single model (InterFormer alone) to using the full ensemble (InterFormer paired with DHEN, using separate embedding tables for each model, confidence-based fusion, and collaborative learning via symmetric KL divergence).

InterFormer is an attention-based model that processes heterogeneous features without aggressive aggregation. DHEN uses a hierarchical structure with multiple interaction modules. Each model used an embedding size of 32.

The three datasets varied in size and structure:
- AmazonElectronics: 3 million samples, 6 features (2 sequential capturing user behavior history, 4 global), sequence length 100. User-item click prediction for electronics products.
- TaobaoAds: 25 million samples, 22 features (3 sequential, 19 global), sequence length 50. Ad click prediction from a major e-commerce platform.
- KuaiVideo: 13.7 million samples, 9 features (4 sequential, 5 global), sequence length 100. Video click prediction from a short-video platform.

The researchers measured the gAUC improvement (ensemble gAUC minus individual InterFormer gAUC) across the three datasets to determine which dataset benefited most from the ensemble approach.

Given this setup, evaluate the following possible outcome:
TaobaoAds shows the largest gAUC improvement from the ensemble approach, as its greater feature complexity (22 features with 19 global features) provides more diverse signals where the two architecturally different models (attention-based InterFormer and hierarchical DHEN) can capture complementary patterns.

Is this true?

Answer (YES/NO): YES